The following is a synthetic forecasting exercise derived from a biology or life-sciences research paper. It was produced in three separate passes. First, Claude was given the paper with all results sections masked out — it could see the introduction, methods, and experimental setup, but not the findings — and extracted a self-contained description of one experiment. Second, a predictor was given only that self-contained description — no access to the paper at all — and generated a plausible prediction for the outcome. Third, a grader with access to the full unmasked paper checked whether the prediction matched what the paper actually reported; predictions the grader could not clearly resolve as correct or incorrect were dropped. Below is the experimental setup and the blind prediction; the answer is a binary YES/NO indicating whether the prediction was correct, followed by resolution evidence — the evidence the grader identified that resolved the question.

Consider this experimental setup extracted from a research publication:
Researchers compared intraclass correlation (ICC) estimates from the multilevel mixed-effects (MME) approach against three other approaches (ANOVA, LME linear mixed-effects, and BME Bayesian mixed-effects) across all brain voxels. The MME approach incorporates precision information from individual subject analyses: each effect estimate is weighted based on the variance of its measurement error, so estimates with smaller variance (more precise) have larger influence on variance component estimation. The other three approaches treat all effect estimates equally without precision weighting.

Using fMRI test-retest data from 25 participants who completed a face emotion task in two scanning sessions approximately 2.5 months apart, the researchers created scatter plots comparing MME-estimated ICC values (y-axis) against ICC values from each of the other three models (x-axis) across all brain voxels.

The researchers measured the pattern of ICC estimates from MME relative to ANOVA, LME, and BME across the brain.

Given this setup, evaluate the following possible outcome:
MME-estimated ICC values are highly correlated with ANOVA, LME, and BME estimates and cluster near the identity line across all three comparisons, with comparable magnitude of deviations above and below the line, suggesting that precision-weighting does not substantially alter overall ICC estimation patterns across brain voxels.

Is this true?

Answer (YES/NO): NO